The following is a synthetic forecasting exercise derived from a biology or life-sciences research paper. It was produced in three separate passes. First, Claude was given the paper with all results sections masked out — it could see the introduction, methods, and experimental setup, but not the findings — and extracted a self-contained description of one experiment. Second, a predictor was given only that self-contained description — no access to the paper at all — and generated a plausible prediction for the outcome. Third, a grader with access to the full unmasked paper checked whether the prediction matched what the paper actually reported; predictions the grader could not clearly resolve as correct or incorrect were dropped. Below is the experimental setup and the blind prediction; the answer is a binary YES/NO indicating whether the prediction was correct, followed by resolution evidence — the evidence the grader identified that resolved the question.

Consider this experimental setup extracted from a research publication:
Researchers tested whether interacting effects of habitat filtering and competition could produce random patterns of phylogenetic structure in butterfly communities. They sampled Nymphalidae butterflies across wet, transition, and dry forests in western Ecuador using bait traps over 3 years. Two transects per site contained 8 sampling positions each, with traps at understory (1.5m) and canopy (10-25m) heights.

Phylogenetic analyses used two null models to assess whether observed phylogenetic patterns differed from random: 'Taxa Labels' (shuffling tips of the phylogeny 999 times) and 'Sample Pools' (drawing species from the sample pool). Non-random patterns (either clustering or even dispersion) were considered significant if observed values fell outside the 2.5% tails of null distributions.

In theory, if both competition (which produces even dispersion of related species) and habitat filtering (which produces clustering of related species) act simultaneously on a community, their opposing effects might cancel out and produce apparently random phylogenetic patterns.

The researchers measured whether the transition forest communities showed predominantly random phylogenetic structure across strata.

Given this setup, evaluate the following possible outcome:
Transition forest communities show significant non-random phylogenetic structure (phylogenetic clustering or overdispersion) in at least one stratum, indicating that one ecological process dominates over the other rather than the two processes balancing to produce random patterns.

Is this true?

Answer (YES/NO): YES